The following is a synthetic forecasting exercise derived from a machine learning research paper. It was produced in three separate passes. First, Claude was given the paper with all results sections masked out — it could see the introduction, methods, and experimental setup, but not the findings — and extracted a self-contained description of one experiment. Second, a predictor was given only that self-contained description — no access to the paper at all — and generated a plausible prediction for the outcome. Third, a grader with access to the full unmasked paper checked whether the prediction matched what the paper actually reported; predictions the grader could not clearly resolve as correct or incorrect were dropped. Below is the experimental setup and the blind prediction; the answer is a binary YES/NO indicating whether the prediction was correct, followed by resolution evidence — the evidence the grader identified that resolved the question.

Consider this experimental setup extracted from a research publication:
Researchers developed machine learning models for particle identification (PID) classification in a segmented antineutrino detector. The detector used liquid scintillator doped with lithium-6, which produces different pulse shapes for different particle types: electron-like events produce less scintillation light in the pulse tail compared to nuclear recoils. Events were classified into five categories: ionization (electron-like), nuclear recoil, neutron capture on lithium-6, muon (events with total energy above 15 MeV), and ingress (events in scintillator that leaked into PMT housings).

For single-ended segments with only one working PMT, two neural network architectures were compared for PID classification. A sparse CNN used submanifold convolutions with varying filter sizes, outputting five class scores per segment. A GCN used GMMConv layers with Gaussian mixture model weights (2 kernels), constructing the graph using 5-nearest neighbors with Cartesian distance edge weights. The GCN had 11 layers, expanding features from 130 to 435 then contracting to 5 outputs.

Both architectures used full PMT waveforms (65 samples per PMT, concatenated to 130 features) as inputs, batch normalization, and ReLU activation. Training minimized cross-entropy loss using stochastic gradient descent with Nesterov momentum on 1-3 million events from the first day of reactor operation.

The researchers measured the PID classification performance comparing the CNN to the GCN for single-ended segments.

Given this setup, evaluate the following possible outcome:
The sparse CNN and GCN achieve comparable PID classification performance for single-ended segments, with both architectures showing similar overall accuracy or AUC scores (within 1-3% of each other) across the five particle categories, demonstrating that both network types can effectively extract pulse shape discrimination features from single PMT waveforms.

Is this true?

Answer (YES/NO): NO